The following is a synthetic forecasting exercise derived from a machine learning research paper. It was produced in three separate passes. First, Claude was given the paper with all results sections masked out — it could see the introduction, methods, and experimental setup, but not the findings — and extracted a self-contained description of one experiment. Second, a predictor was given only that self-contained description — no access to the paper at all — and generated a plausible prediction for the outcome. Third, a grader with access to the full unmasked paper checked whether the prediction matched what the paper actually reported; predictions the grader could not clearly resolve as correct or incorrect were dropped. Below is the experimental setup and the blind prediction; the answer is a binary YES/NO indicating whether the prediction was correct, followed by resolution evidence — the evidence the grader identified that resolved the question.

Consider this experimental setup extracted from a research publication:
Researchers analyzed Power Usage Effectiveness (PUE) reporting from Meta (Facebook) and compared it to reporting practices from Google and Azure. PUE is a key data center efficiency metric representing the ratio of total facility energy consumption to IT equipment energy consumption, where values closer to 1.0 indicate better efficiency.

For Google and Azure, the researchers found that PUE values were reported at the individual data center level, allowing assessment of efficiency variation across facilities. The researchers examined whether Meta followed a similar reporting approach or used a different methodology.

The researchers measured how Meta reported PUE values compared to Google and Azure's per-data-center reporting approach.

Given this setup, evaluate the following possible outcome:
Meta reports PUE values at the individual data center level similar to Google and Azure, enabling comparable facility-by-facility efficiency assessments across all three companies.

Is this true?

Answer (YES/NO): NO